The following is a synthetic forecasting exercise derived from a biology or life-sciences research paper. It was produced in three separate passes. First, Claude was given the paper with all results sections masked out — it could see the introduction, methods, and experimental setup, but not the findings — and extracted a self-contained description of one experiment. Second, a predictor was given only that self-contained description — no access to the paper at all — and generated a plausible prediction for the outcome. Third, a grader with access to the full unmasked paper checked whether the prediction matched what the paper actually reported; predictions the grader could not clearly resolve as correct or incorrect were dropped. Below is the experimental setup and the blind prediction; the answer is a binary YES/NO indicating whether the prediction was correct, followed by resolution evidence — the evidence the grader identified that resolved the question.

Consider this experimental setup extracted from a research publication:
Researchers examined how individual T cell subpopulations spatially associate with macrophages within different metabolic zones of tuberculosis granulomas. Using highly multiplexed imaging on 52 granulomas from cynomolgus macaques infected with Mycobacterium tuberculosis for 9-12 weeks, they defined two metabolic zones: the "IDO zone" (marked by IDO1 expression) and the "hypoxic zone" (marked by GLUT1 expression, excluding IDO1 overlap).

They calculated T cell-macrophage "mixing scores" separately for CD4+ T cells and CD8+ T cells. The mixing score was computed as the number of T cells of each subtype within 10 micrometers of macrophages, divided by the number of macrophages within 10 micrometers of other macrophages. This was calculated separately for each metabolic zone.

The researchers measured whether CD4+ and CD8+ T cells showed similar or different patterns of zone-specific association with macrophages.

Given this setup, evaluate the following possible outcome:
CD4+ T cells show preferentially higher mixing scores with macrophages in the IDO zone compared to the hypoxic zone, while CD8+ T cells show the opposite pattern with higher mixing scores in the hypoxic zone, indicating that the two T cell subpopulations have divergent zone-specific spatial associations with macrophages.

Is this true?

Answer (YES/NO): NO